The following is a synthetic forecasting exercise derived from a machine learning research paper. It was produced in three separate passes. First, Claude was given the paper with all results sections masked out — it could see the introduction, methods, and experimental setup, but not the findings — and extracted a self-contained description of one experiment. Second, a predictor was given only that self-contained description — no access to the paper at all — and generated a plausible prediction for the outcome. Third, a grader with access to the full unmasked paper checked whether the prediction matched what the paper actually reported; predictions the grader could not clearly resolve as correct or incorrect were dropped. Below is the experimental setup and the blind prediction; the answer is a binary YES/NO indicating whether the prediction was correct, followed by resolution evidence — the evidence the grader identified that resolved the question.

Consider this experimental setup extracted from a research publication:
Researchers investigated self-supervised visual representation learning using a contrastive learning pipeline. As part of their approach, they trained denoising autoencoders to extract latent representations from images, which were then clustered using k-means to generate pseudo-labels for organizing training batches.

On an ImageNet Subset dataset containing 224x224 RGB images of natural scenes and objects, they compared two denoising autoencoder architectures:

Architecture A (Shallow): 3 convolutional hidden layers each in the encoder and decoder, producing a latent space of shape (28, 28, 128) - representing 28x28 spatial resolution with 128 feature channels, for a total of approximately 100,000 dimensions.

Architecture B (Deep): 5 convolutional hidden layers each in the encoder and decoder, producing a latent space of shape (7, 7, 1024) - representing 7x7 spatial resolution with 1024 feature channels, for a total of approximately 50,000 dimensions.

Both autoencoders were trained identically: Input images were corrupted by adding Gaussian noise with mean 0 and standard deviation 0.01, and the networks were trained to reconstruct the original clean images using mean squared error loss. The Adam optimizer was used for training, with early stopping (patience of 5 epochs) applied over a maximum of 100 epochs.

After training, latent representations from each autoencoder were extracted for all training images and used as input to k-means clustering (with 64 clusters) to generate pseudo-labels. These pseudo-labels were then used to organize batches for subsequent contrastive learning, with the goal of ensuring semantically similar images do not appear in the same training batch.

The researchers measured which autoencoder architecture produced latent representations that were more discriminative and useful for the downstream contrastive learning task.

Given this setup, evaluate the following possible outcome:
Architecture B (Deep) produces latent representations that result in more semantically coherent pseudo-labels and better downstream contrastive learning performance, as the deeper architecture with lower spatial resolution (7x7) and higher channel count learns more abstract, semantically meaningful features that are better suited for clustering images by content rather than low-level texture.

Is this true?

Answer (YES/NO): YES